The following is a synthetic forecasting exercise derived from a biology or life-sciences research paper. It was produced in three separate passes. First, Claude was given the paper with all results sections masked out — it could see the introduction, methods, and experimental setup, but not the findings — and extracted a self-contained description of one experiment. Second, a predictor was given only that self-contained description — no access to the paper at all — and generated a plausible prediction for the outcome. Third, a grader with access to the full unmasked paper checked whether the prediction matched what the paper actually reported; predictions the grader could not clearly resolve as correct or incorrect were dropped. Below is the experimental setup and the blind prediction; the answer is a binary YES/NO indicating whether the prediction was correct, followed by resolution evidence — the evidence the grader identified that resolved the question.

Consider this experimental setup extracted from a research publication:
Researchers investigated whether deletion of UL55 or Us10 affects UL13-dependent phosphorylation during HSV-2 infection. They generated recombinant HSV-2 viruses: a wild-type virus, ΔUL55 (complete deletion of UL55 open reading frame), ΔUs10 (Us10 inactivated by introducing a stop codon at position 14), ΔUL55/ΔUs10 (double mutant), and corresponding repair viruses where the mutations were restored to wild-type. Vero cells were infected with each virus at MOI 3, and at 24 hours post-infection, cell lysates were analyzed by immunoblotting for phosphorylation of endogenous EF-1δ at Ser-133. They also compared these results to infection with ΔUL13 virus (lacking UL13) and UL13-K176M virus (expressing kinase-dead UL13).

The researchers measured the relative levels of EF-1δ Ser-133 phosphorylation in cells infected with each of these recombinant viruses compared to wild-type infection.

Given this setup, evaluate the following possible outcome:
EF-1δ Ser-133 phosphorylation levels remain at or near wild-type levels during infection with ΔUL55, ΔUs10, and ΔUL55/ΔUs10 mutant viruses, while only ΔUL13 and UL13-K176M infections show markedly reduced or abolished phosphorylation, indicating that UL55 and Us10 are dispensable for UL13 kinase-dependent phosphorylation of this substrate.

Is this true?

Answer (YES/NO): NO